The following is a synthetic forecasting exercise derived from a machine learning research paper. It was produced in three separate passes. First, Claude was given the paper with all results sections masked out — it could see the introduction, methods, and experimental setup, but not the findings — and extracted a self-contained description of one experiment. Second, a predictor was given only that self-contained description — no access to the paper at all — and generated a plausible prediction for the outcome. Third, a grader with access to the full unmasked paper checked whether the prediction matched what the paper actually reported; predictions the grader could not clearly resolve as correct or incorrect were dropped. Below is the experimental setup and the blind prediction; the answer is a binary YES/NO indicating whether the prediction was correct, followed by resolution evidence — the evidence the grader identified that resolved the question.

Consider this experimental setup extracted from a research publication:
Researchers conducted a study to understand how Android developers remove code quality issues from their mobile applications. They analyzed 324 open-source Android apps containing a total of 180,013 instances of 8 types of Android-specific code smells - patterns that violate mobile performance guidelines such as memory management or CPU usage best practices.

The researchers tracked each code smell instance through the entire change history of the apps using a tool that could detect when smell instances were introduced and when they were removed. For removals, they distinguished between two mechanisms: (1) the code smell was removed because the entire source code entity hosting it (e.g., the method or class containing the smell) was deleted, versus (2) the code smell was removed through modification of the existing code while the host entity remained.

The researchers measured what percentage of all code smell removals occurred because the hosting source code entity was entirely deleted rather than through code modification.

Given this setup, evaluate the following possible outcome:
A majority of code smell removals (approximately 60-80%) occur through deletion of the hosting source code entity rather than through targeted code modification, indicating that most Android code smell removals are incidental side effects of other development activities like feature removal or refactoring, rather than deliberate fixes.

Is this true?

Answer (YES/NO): NO